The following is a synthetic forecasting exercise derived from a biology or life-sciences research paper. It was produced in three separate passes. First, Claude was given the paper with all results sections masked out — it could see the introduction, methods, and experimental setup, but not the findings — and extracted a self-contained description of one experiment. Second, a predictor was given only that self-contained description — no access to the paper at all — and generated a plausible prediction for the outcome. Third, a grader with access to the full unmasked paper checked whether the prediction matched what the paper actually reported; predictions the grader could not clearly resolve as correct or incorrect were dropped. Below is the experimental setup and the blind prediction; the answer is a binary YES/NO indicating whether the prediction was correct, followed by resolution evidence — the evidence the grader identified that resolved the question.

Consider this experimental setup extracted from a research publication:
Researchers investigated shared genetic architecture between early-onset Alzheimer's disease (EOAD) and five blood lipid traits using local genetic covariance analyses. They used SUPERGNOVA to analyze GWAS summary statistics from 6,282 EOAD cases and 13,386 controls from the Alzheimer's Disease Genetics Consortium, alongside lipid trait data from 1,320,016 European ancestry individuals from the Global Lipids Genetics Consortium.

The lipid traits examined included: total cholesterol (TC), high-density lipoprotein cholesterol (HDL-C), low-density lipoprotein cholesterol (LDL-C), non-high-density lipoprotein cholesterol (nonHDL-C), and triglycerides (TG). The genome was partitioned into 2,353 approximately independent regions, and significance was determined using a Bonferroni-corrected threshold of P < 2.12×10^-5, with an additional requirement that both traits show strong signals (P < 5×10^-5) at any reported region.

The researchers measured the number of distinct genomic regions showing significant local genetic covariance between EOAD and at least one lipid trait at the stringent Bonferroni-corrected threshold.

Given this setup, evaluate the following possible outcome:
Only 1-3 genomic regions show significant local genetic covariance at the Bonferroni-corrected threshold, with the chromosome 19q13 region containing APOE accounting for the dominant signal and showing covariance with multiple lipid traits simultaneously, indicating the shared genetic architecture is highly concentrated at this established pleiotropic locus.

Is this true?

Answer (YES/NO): NO